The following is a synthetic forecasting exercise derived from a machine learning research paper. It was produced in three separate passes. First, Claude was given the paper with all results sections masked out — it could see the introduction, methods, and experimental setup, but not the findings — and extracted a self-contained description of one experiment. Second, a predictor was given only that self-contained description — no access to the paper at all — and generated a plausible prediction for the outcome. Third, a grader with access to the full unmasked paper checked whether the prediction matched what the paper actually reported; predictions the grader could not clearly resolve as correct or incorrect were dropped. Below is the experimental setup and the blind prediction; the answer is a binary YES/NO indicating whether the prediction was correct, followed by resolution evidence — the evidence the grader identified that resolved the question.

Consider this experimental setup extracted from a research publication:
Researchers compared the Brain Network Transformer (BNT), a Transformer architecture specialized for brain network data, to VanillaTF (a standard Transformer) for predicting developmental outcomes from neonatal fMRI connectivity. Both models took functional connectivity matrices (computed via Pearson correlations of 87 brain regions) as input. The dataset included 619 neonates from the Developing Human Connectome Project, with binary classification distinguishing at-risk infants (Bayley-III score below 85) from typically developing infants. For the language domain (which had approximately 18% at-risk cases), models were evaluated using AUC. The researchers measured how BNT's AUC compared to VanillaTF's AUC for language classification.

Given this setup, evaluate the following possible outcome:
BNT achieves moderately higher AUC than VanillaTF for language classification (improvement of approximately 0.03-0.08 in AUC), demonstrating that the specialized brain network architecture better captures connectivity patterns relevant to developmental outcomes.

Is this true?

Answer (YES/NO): YES